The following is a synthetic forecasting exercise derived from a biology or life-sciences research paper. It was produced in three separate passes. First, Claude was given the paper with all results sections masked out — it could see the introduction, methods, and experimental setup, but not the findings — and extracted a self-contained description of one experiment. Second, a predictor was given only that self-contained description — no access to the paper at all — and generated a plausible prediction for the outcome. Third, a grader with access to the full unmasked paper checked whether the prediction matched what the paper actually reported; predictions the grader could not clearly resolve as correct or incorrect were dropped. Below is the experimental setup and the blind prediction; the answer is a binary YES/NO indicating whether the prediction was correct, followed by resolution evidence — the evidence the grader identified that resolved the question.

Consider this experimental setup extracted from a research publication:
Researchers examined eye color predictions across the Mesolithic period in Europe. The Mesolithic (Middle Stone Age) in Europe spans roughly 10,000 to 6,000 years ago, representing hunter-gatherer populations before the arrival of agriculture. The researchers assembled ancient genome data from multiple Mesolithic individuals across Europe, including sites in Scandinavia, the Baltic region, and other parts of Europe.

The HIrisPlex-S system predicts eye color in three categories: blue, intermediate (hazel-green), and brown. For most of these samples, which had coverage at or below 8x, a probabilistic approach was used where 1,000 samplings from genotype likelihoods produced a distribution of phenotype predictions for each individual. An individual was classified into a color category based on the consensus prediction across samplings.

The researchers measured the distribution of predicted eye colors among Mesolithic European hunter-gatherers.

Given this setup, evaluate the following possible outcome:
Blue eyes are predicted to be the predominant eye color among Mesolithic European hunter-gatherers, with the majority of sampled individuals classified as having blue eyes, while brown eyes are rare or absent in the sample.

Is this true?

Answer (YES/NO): NO